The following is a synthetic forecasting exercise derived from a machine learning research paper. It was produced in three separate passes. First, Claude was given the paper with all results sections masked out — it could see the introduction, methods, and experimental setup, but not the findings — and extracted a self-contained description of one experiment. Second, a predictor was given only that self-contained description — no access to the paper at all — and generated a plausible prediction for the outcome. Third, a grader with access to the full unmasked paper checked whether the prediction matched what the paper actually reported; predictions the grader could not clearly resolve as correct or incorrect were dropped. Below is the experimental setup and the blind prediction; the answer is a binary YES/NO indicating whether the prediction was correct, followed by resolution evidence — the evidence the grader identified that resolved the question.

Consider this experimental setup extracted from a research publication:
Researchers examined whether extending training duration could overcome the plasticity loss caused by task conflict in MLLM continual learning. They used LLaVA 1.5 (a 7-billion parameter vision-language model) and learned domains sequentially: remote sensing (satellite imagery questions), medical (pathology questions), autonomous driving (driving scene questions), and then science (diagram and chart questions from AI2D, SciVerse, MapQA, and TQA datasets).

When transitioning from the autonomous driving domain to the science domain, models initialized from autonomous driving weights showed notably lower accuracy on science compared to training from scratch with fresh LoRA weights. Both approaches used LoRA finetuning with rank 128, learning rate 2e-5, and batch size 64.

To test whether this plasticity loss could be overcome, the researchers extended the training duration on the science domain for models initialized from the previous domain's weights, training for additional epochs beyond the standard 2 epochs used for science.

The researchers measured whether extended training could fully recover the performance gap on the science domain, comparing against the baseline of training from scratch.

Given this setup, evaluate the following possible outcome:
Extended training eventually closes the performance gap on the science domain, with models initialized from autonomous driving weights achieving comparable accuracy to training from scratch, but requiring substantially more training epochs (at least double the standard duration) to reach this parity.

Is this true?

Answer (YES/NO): NO